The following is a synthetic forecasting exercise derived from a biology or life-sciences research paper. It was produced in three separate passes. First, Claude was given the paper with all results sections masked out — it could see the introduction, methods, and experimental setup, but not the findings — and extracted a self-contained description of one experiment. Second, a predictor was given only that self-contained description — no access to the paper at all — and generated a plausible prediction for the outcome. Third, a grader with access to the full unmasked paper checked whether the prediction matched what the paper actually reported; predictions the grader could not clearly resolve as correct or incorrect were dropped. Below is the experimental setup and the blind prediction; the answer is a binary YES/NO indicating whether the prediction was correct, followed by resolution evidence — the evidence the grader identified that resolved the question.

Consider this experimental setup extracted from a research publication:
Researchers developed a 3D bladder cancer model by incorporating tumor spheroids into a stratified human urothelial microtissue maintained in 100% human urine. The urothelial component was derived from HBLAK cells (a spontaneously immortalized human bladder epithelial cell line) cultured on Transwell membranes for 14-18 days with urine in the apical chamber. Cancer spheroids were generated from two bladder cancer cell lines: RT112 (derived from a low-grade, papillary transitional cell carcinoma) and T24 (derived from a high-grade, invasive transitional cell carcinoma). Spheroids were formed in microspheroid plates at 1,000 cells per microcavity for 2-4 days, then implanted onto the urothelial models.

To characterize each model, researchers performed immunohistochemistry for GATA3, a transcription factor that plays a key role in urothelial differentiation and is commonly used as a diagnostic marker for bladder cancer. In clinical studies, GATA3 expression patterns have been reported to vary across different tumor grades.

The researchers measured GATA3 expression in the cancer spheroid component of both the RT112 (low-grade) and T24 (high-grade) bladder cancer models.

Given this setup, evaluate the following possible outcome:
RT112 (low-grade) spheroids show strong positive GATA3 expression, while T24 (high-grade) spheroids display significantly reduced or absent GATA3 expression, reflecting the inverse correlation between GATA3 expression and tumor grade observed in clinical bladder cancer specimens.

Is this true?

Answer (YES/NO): YES